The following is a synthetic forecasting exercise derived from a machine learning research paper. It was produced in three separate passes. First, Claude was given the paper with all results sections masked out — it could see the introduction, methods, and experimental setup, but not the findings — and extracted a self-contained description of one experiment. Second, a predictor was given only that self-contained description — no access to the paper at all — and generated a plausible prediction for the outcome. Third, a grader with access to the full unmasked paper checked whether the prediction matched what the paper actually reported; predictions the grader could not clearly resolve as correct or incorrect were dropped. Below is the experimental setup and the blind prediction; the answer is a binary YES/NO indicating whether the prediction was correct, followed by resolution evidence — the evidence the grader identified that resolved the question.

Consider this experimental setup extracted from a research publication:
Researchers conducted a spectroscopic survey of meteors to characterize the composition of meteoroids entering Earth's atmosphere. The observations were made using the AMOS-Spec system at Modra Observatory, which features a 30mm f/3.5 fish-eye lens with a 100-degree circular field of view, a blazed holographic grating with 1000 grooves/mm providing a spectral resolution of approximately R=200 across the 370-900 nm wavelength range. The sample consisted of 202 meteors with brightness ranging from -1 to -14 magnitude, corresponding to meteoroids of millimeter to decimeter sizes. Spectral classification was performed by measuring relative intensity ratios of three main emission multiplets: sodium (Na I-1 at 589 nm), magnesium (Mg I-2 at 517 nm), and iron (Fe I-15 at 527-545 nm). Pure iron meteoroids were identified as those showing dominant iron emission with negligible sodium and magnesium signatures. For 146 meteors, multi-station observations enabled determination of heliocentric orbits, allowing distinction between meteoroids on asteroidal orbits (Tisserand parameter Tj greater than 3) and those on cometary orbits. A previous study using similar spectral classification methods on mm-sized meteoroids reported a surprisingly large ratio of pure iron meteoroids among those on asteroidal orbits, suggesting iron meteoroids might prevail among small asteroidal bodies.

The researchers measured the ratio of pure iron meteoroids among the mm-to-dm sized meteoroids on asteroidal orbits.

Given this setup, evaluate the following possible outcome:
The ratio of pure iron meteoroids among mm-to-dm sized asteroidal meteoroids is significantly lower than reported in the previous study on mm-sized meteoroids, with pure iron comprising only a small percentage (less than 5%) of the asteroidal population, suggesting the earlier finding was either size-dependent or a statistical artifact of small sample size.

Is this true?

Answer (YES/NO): YES